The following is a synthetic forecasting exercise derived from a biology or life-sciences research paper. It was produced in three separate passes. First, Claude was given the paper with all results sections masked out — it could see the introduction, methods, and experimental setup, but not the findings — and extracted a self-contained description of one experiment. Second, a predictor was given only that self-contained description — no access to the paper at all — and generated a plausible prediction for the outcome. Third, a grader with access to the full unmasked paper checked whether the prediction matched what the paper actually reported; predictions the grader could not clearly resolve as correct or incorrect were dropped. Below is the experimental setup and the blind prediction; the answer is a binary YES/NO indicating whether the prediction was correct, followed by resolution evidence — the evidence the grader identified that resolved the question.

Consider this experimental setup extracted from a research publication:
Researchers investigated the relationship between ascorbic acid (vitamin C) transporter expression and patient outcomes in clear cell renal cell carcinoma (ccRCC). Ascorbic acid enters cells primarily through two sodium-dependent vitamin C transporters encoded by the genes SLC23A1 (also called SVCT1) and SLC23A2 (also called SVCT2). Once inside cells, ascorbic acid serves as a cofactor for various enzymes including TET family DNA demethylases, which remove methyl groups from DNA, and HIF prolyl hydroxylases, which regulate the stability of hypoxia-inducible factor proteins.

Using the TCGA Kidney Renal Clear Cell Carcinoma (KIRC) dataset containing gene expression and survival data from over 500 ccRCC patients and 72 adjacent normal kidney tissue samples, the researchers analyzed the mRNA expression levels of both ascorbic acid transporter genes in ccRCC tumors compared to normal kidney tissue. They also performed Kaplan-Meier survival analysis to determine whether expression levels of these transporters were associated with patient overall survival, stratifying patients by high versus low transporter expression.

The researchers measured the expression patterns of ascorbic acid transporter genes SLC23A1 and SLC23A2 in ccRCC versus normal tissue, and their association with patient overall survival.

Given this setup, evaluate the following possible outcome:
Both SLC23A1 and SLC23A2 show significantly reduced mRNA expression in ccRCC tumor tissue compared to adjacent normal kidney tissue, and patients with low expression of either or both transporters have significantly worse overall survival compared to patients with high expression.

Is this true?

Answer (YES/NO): NO